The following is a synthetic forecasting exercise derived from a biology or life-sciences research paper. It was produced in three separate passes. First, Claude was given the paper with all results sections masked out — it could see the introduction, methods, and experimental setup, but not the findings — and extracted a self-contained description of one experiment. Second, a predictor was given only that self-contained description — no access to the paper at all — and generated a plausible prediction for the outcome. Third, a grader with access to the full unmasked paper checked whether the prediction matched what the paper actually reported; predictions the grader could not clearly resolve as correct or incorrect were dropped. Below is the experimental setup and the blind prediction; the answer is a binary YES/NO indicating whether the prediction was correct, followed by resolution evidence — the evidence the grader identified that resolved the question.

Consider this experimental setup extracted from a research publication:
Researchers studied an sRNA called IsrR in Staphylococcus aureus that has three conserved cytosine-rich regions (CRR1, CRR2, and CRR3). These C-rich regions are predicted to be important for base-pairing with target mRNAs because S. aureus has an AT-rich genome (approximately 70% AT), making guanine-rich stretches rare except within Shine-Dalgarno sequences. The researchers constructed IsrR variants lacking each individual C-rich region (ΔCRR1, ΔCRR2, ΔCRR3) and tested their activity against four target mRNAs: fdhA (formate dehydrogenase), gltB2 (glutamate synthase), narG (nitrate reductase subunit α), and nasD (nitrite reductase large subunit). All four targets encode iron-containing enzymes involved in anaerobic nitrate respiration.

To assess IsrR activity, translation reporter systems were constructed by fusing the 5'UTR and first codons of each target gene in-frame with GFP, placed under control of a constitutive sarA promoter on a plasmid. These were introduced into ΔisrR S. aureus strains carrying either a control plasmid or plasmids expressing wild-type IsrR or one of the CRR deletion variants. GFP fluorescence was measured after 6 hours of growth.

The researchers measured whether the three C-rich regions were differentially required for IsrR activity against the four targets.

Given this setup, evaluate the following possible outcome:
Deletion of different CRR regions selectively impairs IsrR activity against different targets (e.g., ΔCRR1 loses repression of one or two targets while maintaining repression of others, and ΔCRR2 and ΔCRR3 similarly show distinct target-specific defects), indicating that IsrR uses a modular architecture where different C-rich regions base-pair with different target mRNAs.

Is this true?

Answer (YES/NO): NO